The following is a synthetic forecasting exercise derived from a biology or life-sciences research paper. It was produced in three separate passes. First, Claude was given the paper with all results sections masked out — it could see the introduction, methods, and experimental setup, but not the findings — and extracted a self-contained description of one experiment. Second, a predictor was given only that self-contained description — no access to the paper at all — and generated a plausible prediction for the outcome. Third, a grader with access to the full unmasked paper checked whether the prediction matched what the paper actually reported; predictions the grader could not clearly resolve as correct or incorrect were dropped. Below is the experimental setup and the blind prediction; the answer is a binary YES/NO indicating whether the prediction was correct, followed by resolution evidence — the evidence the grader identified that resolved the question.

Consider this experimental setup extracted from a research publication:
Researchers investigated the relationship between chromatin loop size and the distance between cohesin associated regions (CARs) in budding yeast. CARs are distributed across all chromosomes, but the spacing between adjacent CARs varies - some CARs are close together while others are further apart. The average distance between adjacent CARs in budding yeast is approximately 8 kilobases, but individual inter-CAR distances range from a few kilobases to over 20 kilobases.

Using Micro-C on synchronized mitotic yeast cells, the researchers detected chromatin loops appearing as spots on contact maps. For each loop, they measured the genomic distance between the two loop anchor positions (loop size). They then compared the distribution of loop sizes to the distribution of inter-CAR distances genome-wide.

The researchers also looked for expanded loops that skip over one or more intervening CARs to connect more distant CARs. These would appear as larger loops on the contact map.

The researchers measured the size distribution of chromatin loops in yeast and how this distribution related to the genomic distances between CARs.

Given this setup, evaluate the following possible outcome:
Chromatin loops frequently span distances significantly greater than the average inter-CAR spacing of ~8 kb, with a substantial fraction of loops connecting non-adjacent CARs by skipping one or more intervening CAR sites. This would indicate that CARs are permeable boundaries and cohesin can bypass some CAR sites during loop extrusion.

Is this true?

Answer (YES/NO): NO